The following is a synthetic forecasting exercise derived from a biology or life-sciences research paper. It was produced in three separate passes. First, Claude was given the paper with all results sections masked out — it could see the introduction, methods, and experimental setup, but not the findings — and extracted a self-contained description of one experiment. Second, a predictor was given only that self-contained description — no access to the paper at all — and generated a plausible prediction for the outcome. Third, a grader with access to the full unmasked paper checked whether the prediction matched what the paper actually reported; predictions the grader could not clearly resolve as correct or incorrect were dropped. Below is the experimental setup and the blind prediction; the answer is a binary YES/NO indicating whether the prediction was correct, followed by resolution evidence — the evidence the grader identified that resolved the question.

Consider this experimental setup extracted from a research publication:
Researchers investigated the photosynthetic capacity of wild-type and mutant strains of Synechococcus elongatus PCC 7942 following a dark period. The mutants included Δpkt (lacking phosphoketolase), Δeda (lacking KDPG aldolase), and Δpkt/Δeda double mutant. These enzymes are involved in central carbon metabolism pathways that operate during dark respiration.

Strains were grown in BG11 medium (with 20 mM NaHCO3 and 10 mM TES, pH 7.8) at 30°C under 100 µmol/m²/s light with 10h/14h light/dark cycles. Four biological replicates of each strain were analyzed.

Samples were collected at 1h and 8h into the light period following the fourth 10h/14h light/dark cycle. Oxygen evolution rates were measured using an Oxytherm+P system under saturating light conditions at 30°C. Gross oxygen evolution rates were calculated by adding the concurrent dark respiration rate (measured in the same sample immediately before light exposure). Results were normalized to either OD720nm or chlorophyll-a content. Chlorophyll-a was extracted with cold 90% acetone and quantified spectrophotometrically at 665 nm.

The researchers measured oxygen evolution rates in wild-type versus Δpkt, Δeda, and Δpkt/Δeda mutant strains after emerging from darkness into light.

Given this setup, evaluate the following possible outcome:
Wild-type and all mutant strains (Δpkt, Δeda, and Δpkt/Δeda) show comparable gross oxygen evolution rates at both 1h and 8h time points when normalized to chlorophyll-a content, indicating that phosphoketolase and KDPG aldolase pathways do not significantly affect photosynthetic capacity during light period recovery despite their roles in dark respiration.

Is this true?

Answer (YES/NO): YES